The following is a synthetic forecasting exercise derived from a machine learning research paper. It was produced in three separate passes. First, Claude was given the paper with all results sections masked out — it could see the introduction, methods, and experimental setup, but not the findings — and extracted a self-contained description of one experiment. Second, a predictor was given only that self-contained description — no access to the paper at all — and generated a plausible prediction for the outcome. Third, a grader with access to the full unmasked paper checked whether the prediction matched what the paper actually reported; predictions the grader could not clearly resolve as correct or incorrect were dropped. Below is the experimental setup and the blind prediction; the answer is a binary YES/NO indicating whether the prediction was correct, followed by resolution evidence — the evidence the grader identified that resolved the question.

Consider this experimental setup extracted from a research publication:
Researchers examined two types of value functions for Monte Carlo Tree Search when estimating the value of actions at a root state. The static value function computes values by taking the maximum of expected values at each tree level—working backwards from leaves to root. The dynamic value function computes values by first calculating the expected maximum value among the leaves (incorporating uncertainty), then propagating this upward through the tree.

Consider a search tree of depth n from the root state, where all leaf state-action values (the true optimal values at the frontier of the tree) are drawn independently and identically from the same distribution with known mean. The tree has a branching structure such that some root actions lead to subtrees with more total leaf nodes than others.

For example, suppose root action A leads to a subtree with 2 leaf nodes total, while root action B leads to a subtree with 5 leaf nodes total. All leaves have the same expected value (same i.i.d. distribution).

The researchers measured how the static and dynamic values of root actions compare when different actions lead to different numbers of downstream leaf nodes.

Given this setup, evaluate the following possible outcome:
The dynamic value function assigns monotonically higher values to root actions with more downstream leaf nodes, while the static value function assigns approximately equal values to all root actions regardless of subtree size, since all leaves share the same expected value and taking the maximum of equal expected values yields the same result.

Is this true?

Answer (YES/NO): YES